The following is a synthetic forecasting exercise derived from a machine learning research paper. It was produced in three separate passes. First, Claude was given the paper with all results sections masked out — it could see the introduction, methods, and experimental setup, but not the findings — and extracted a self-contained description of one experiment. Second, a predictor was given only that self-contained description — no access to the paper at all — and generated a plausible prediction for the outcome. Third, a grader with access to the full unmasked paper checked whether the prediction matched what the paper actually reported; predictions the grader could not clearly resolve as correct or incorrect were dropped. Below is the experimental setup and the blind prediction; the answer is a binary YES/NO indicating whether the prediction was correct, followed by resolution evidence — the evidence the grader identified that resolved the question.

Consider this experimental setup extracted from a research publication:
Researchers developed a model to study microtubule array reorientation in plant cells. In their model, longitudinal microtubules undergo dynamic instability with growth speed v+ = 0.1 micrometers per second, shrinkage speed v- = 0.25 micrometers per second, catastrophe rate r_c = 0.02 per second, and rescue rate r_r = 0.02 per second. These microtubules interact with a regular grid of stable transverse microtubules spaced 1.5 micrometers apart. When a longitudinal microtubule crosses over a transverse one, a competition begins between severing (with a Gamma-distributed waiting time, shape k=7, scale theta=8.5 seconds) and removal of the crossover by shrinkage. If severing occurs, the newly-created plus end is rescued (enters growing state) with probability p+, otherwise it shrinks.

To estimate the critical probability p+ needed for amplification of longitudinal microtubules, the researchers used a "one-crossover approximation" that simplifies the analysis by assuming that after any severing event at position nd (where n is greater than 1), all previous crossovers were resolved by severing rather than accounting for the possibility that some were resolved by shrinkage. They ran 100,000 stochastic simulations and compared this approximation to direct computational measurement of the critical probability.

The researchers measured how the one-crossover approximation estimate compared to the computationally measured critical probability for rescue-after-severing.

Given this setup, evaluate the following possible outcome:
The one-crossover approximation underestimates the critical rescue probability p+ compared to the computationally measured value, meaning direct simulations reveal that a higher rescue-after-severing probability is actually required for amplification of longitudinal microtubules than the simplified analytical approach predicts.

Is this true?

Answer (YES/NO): YES